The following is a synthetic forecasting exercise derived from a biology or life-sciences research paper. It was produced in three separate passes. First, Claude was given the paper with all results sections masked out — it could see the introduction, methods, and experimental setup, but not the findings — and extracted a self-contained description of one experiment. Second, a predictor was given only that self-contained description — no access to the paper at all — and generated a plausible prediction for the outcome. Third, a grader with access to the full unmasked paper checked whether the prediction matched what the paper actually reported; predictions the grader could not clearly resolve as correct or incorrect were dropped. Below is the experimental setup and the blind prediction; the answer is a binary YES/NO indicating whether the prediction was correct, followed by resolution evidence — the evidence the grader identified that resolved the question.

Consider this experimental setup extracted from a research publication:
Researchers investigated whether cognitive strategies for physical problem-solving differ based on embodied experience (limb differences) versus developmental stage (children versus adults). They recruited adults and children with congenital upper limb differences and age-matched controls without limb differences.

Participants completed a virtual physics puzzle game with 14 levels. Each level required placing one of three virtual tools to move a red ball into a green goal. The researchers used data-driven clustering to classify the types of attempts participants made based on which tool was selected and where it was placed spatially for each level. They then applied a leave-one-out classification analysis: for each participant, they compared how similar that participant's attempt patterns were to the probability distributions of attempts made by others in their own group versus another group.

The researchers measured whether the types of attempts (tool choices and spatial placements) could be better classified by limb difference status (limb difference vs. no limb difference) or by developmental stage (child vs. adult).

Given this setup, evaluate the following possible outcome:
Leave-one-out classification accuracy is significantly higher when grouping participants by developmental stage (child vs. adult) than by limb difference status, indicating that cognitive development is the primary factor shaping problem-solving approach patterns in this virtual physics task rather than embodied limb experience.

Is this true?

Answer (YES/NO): YES